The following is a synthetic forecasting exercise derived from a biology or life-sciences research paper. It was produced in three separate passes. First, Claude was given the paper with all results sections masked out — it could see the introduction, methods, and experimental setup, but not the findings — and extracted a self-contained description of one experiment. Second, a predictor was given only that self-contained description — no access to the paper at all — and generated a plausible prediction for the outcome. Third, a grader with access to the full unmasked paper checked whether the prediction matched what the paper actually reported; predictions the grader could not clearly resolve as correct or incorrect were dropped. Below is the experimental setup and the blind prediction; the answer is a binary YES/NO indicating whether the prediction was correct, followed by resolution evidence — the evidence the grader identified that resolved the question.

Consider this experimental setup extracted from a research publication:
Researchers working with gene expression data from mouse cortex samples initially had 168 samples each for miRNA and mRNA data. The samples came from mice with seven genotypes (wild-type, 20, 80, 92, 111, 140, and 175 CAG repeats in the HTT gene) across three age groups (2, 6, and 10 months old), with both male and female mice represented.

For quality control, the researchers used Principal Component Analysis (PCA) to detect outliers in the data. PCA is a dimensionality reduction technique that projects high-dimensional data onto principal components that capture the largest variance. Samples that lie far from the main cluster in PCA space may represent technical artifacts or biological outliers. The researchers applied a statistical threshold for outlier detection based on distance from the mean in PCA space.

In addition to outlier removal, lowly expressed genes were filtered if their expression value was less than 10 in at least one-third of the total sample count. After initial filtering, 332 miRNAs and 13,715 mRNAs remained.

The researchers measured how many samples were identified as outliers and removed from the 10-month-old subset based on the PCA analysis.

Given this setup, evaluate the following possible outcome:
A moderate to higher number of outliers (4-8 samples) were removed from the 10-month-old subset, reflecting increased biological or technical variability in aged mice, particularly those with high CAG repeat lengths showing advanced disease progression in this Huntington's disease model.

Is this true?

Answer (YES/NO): NO